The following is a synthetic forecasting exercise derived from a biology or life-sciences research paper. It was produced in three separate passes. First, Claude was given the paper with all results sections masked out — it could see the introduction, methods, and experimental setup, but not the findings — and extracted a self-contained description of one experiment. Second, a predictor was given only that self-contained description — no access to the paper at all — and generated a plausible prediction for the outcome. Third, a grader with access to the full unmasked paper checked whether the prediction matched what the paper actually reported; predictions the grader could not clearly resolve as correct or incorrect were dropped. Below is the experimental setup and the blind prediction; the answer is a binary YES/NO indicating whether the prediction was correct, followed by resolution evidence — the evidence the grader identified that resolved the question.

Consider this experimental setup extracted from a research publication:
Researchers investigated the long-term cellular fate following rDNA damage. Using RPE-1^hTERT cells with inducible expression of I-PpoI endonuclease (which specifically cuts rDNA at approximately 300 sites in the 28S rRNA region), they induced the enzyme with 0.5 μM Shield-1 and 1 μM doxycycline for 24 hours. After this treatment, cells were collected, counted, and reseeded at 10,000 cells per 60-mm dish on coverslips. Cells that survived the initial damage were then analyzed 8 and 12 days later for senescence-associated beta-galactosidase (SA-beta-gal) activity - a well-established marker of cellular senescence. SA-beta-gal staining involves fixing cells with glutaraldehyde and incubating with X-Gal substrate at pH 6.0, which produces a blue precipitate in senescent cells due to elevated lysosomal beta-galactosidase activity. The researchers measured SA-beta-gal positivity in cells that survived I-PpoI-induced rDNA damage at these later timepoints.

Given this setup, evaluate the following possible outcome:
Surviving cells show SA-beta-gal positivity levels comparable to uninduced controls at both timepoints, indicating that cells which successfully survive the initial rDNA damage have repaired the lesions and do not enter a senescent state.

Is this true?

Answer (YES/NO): NO